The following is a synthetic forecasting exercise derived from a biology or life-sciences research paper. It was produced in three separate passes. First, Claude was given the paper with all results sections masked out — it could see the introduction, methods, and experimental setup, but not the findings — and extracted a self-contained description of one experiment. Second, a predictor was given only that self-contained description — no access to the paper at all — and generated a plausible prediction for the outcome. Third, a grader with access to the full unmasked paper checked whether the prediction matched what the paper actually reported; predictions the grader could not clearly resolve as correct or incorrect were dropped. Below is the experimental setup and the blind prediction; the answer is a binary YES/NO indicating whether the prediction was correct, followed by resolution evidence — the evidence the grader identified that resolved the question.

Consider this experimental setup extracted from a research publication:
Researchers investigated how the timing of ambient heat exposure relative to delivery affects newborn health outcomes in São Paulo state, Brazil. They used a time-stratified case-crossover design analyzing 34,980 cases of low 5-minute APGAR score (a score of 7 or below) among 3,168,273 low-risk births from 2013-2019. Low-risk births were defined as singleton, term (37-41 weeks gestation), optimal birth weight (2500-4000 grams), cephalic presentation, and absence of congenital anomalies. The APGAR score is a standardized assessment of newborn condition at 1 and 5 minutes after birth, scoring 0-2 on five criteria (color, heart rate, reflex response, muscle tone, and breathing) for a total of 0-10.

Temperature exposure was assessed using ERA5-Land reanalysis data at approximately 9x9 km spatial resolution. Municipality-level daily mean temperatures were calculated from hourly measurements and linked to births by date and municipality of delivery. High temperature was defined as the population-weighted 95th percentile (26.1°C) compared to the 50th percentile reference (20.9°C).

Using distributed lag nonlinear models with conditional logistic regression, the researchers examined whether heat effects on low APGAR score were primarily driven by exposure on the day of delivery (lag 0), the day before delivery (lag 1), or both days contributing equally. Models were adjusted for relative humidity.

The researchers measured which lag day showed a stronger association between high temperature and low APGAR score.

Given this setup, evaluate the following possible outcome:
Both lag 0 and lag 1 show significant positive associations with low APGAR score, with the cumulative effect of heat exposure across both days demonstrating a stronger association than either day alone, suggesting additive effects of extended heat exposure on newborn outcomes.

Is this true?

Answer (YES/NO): NO